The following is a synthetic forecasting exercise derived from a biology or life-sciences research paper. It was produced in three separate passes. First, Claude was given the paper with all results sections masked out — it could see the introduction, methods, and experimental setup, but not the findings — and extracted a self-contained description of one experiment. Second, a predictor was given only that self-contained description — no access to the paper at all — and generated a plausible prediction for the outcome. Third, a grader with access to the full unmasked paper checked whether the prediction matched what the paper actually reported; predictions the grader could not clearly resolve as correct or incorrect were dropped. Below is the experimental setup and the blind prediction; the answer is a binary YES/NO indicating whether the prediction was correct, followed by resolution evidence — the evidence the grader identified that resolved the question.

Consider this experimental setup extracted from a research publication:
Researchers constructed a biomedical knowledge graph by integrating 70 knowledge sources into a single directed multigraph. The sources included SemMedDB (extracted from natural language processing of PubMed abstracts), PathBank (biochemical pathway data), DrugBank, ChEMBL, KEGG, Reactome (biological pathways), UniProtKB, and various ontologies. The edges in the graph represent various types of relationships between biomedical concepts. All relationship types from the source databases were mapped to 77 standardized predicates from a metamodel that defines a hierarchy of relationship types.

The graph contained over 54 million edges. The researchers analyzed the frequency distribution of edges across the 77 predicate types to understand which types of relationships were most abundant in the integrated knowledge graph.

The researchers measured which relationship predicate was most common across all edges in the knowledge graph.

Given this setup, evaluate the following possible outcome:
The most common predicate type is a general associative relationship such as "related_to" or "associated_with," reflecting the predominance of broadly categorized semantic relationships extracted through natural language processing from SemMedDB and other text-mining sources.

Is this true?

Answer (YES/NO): NO